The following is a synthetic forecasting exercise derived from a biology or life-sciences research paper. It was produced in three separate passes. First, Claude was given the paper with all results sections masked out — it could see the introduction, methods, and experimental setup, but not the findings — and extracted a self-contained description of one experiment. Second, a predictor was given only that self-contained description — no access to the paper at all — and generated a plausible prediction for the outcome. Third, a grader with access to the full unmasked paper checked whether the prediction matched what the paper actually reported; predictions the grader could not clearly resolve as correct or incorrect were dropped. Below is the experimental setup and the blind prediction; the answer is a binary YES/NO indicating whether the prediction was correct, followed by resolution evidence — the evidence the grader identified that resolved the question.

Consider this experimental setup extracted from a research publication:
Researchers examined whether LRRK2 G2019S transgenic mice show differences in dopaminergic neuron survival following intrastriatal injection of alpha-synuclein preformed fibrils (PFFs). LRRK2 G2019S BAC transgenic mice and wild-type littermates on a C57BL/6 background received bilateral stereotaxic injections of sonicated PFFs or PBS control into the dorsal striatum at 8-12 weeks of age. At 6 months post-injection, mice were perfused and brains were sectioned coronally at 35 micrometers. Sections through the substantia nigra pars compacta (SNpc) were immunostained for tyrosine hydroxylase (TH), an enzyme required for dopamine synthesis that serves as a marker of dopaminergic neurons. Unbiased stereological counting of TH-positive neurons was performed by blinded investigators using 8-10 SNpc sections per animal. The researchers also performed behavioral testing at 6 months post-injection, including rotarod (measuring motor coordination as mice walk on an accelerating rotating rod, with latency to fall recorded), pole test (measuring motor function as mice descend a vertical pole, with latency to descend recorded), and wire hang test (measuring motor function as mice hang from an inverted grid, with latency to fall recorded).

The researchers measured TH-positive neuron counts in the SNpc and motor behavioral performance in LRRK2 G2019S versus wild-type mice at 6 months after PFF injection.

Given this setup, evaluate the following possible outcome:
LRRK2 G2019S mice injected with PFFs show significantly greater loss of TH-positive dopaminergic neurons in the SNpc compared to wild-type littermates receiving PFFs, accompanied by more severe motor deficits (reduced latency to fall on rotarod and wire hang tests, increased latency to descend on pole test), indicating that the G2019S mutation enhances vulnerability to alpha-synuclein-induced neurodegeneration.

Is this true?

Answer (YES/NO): YES